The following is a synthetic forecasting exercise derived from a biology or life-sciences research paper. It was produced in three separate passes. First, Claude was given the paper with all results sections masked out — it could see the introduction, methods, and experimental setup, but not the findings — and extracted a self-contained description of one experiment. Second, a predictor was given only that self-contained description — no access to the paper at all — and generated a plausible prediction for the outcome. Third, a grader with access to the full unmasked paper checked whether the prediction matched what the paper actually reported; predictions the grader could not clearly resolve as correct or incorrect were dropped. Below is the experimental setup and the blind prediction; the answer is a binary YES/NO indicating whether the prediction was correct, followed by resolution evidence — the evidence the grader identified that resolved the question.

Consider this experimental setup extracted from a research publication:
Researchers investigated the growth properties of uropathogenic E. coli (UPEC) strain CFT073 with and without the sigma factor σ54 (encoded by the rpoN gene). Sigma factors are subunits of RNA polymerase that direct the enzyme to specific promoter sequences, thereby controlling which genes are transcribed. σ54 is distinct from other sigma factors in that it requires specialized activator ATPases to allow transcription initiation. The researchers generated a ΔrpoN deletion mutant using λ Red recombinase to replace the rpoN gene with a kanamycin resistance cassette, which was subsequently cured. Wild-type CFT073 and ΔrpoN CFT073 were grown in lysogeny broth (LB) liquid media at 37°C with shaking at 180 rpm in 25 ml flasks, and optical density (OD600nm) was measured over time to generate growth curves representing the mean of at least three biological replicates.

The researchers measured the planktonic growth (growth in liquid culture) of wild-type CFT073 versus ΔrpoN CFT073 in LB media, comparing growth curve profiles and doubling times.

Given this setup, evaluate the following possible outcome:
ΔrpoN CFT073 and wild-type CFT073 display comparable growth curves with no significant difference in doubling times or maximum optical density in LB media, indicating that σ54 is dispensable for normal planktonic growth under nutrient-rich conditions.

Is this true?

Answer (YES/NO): NO